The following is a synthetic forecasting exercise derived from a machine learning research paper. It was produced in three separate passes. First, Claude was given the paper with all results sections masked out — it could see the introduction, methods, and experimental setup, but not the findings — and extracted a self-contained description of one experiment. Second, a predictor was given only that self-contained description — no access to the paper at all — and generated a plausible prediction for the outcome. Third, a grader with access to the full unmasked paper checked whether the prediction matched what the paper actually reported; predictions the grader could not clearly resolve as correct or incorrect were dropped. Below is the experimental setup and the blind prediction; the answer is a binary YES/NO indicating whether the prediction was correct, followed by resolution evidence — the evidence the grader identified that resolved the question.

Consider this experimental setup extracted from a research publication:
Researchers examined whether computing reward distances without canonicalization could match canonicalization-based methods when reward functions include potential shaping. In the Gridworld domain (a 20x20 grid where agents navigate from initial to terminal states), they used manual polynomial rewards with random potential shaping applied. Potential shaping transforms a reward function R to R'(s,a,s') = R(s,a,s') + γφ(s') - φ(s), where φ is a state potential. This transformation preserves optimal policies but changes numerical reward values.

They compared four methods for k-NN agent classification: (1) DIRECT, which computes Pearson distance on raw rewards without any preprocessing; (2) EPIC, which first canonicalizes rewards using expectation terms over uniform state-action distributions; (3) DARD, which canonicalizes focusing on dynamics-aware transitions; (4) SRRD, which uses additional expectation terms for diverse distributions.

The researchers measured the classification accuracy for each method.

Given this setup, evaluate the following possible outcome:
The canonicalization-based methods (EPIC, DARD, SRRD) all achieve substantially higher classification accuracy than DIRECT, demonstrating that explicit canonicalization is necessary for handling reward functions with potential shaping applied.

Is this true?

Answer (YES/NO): NO